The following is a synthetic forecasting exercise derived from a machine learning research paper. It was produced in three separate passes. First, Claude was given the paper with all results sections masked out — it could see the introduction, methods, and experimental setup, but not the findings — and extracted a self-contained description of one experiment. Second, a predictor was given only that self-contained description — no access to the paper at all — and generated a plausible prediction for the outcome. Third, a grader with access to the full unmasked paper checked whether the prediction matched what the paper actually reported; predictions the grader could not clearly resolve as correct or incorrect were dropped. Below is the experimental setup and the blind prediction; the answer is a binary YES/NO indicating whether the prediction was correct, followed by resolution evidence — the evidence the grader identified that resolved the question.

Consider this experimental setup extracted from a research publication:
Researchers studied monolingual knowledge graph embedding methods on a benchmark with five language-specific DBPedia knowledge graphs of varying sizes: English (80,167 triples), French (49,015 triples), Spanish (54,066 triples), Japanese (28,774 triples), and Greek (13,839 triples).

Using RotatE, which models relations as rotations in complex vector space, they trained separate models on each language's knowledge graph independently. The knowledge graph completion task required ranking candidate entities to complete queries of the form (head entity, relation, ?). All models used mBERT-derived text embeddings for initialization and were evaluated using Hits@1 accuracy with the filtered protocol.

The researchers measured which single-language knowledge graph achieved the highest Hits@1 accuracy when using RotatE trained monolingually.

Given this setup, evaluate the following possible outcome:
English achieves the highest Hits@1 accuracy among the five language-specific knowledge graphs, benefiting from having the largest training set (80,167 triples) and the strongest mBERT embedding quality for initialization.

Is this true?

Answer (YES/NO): NO